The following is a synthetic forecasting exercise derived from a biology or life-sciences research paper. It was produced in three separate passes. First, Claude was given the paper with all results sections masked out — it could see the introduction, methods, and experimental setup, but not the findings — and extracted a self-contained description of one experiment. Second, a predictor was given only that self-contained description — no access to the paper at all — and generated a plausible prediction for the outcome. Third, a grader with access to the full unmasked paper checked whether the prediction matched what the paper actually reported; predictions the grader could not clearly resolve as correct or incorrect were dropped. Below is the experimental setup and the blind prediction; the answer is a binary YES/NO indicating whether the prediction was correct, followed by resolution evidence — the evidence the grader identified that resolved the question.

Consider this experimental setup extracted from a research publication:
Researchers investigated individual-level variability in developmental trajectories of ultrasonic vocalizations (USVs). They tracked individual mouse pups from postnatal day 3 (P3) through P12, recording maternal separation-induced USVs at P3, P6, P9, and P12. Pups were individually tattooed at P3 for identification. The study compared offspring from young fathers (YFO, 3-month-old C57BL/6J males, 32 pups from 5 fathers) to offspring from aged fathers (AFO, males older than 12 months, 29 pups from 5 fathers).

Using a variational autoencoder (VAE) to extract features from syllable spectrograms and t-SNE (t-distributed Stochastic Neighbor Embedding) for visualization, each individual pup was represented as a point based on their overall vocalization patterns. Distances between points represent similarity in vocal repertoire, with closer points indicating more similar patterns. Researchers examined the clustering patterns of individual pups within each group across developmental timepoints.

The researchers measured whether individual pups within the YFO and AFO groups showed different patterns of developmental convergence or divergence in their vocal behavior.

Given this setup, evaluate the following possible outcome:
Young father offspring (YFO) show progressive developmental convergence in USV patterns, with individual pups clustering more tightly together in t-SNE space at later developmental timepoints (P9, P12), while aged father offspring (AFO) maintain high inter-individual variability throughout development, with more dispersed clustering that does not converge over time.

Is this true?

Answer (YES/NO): YES